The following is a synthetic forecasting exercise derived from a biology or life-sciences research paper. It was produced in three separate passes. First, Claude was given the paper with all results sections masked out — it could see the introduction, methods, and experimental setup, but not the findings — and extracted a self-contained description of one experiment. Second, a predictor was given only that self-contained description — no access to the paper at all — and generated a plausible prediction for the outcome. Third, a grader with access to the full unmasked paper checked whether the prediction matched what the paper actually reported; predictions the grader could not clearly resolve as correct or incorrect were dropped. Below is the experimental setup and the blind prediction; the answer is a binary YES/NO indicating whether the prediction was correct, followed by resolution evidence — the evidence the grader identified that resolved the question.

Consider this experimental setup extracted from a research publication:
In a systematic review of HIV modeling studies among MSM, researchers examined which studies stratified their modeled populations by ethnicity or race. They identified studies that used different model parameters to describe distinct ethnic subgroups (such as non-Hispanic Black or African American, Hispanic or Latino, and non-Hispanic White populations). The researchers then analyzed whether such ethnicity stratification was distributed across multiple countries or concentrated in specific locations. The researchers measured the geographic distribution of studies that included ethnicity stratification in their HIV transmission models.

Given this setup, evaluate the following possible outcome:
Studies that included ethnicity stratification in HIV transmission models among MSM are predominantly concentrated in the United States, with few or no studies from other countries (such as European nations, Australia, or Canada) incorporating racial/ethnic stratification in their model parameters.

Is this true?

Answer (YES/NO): YES